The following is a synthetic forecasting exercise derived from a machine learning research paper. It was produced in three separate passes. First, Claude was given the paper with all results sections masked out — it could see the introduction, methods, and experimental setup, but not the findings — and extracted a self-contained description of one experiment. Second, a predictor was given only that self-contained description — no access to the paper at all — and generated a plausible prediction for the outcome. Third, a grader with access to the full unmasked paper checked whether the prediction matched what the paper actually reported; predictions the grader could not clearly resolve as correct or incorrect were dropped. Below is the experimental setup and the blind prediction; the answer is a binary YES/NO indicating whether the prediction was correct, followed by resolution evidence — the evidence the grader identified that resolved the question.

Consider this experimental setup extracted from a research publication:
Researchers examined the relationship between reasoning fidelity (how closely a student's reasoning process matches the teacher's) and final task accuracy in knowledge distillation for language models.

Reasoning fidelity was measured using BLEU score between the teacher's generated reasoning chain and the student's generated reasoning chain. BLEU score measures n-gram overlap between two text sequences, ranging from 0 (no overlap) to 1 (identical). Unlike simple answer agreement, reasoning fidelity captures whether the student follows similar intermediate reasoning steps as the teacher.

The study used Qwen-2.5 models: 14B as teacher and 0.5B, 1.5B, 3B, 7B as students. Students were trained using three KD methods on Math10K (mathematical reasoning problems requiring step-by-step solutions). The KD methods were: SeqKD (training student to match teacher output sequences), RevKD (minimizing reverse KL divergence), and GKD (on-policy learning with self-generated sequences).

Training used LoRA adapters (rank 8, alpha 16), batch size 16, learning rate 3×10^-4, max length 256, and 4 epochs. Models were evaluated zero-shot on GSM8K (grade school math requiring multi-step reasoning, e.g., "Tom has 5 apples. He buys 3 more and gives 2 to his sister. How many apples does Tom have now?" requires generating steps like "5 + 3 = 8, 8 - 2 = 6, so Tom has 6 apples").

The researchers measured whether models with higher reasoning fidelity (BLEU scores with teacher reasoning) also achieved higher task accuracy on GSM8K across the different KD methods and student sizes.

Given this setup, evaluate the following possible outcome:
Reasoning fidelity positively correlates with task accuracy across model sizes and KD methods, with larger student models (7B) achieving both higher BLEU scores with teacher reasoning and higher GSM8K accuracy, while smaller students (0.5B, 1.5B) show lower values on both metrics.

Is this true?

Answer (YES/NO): NO